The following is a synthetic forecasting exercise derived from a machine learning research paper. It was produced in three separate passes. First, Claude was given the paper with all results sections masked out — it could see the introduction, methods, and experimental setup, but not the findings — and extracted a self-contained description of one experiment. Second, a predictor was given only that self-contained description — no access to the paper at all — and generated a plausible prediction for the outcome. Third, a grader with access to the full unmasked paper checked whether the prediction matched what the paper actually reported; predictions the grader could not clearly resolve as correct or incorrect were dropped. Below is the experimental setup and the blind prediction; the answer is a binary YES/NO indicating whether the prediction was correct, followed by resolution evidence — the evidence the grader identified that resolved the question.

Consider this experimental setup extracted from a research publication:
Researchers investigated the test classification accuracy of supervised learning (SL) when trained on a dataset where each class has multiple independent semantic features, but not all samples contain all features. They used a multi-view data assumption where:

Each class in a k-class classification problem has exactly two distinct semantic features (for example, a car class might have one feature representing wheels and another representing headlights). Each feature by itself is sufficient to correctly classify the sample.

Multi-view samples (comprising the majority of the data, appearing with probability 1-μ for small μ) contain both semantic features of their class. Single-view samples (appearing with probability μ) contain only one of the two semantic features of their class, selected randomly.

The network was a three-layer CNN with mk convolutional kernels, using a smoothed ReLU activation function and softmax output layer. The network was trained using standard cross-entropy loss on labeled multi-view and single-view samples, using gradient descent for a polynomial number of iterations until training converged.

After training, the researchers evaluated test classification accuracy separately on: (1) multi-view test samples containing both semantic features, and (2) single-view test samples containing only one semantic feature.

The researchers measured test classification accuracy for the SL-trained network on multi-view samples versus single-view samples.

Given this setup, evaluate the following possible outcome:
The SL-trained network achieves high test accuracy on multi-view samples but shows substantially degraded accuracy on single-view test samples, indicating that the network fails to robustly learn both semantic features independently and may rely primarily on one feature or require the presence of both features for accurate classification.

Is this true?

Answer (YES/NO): YES